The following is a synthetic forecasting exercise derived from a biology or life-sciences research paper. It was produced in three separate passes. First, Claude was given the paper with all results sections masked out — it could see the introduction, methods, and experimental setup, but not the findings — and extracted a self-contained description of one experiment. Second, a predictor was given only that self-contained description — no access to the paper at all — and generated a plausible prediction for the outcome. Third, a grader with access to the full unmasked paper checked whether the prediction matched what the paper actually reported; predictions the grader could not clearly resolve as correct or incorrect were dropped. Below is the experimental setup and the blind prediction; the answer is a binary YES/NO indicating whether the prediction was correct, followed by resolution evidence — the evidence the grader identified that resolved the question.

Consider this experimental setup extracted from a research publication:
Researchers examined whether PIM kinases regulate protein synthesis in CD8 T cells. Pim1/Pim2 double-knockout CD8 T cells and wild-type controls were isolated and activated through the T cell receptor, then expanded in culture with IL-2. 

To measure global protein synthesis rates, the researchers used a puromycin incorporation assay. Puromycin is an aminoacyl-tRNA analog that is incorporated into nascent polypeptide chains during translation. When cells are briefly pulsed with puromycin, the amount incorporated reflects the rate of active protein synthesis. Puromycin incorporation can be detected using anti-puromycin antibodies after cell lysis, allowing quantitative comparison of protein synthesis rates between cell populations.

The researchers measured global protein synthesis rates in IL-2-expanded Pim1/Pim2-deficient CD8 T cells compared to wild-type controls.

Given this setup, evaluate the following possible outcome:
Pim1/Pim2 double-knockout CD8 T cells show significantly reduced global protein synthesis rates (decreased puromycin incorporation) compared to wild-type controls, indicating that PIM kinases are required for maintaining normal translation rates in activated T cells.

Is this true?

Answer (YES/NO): YES